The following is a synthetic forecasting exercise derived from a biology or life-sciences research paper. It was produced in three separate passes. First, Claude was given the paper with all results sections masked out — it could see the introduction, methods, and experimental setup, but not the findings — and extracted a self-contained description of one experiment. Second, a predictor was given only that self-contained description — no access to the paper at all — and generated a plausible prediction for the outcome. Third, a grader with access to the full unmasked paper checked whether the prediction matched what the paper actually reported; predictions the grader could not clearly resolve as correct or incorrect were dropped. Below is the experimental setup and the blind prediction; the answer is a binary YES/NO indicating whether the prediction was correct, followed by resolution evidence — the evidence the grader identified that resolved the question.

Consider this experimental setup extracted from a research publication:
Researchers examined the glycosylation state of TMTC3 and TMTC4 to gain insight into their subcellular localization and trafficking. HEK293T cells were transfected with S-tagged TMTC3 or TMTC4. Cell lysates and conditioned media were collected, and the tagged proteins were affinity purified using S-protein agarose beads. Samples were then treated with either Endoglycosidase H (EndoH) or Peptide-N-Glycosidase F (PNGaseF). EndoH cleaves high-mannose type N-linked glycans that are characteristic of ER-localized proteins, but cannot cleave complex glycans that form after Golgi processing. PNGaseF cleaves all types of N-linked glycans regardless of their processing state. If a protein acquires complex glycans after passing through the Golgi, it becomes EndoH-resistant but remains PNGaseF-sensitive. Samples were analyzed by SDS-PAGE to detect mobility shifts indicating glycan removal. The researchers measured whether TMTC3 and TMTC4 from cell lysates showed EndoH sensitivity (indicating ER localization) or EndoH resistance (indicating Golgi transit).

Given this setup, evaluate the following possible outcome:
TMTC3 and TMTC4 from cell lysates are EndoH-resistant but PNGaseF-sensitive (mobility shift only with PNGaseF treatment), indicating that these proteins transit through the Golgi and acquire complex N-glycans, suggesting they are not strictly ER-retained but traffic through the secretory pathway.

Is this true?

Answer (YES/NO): NO